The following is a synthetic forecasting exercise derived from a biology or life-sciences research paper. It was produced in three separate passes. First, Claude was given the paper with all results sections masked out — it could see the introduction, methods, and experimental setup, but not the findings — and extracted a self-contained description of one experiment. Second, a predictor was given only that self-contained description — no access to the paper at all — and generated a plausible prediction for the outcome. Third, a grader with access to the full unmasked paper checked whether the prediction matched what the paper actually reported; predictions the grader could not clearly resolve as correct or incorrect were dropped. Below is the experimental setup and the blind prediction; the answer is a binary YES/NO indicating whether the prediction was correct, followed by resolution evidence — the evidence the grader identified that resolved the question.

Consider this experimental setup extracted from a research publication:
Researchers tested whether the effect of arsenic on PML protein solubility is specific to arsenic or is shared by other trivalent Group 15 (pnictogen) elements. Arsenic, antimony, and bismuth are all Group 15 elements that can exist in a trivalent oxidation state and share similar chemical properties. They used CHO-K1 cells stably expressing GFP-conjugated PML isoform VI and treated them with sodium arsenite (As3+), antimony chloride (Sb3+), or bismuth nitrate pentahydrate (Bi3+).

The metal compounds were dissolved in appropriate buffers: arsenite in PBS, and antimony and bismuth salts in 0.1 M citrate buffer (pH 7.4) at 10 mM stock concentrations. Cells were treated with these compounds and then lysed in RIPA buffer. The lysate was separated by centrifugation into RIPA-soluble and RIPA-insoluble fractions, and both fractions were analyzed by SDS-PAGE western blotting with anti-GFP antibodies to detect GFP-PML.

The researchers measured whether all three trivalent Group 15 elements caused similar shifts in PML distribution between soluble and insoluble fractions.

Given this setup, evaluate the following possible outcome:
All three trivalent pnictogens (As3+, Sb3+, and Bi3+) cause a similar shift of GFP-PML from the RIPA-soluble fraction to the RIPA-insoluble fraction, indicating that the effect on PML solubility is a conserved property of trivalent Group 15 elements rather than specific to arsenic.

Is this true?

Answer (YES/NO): NO